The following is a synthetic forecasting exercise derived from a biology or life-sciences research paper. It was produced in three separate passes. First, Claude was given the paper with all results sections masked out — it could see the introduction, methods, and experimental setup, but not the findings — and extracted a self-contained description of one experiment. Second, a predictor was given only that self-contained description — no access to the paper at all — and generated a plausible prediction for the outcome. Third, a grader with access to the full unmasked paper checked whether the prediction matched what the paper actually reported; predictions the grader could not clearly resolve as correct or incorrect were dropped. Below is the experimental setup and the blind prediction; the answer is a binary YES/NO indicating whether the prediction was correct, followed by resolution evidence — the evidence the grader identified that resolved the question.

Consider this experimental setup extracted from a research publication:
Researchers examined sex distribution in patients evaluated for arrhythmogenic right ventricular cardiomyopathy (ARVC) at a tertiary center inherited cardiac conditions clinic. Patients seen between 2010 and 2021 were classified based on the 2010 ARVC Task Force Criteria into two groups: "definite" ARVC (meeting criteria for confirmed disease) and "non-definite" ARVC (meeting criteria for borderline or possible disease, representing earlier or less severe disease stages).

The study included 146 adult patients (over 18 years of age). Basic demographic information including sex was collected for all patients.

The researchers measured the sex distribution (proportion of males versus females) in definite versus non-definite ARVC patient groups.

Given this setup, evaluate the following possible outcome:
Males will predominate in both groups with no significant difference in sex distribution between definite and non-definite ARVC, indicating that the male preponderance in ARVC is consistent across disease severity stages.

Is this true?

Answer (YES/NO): NO